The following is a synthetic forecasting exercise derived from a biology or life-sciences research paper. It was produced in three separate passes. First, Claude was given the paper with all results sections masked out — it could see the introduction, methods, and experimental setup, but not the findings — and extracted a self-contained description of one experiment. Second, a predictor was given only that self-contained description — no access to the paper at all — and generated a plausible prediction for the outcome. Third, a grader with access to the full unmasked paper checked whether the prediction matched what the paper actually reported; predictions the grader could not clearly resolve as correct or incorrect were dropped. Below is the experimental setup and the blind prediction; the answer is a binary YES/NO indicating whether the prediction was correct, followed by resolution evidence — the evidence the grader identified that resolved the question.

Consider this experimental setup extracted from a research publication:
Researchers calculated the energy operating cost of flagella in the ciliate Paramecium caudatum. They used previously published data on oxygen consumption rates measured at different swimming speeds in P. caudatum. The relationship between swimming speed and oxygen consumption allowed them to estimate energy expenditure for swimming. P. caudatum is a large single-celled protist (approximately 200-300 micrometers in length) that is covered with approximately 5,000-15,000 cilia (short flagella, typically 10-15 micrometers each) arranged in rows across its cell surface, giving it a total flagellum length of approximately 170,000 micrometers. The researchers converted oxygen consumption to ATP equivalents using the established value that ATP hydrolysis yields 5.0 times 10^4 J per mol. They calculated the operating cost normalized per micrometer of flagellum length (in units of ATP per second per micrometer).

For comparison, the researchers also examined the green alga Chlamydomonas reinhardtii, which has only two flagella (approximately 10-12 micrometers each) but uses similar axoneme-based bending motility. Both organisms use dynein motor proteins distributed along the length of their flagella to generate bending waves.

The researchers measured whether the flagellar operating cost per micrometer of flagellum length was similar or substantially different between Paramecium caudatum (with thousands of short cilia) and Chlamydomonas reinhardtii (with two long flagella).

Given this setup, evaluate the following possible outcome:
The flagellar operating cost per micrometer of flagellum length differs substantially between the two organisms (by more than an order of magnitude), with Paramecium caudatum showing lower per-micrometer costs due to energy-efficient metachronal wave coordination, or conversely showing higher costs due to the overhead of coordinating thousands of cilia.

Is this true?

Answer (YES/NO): NO